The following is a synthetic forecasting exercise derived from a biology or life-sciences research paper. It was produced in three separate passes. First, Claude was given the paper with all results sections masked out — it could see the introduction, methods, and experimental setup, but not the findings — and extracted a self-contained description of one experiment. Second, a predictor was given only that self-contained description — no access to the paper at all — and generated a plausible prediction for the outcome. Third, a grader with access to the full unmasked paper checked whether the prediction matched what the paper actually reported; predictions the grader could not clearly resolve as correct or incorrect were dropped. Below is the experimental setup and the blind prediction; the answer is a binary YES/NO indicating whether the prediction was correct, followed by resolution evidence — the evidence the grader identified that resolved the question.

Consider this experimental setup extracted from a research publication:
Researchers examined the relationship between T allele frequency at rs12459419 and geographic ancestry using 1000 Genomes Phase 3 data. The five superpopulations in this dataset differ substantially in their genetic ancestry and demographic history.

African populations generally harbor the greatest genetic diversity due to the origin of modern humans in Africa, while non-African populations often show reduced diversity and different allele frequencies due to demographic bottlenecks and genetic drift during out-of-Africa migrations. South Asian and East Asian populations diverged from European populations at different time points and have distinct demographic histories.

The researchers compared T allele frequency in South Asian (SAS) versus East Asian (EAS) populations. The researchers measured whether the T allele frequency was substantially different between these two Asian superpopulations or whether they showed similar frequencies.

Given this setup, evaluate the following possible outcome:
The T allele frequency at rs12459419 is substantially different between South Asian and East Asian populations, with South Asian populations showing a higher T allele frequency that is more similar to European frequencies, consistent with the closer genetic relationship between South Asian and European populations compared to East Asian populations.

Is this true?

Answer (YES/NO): NO